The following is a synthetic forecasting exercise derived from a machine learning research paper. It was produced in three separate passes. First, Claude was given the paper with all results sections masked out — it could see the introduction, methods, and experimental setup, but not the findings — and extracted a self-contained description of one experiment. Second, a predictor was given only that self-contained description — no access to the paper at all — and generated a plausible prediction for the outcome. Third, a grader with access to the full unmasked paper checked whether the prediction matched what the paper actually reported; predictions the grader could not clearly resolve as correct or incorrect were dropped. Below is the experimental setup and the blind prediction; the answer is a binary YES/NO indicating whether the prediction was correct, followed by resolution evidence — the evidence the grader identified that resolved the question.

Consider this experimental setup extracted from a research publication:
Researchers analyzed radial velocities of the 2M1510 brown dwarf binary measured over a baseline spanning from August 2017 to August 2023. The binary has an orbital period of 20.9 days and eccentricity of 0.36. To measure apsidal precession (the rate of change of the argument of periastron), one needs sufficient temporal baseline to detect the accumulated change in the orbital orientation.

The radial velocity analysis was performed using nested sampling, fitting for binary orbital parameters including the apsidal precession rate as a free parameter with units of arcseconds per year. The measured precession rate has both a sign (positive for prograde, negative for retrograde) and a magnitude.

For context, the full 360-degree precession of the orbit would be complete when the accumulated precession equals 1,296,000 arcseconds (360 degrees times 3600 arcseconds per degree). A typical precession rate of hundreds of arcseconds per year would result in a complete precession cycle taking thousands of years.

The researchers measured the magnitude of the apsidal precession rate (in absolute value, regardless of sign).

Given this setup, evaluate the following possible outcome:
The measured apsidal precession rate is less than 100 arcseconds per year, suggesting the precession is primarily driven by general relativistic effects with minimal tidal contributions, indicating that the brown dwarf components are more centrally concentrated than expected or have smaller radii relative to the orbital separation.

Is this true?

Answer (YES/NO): NO